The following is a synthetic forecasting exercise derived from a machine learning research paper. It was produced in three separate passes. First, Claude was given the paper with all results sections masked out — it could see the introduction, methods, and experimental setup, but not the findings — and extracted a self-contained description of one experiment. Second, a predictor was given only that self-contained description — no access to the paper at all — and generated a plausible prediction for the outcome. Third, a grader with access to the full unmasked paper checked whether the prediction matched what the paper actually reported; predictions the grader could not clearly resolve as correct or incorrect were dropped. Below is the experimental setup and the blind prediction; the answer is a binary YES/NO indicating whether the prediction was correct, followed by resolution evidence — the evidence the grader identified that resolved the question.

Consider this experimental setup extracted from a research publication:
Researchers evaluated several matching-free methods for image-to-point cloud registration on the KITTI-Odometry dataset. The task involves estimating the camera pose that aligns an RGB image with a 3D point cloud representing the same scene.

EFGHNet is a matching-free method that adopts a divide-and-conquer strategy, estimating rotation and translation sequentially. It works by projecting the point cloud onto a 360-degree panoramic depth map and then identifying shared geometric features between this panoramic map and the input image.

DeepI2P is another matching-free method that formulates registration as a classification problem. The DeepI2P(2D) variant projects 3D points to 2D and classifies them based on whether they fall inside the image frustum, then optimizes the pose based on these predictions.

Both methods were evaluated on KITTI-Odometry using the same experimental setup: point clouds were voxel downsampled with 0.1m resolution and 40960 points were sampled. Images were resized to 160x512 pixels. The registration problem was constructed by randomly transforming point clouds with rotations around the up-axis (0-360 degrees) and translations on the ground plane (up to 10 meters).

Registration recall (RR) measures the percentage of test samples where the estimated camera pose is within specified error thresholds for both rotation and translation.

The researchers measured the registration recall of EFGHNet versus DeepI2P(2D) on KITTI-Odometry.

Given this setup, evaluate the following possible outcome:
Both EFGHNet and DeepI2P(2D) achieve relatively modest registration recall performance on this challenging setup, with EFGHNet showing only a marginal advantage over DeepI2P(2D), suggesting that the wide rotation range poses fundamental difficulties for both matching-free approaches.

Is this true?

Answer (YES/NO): NO